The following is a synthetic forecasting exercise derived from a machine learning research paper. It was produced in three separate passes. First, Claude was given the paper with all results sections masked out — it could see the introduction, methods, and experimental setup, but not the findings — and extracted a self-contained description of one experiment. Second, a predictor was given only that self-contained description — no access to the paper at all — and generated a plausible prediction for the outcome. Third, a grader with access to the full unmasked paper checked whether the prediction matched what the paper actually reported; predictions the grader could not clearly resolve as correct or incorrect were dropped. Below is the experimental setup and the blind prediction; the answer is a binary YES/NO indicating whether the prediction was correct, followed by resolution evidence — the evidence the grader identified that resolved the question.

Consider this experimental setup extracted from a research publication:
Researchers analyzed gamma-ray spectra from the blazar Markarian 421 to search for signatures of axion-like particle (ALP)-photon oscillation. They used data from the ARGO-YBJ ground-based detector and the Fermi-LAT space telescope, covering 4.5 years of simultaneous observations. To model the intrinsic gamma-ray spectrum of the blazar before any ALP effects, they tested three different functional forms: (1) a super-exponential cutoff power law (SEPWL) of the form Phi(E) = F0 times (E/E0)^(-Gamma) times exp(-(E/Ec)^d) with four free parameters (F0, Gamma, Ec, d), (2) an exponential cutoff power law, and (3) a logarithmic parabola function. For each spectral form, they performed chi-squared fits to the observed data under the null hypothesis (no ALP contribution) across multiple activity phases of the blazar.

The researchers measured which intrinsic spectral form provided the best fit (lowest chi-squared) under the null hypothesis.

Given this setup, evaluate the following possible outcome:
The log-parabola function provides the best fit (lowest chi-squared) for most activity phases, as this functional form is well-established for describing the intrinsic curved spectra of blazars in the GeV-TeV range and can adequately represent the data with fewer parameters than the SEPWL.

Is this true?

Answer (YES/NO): NO